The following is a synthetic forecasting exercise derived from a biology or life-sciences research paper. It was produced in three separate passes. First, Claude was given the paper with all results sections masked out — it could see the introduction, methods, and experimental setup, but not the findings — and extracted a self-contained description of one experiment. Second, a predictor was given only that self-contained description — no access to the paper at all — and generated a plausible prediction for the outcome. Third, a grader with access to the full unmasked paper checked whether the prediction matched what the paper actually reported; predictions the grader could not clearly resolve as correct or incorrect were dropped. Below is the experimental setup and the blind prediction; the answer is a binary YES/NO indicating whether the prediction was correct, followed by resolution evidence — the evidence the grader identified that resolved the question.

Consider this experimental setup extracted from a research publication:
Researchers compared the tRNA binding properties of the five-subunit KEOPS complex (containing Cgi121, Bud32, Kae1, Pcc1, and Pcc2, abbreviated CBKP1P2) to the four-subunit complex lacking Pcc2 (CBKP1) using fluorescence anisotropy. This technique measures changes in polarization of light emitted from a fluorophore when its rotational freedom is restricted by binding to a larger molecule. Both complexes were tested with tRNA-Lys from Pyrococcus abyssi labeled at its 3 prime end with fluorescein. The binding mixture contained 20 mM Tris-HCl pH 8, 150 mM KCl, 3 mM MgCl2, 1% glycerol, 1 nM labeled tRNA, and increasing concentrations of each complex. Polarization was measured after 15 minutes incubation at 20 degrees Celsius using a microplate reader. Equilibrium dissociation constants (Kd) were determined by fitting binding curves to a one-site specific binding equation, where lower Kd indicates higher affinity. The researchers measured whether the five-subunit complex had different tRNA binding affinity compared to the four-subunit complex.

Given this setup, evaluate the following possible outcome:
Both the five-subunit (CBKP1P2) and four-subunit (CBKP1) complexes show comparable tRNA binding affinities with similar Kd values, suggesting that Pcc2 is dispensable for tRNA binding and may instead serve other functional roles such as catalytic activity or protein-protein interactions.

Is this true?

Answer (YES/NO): NO